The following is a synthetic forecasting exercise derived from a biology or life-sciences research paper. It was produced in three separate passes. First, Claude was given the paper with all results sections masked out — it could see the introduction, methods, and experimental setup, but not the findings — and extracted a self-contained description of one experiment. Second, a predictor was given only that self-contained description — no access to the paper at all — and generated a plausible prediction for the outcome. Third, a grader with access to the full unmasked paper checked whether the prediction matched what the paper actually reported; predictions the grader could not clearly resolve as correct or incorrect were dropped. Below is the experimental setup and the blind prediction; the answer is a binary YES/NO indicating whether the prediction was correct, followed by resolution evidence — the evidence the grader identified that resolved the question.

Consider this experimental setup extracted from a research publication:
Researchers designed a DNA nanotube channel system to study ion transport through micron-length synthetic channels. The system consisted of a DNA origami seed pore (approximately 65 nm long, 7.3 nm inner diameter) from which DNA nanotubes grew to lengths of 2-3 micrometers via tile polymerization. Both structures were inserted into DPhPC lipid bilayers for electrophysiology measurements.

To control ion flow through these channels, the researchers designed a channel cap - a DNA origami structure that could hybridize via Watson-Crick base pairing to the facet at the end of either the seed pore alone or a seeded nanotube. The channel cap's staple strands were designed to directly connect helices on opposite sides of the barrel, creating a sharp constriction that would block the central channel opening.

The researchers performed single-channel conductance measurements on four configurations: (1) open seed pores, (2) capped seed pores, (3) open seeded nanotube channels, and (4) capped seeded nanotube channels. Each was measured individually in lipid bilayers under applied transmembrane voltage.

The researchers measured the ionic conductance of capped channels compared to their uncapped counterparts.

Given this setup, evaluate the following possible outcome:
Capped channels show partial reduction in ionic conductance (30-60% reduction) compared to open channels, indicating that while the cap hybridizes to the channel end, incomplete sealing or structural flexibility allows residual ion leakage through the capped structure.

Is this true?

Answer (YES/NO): NO